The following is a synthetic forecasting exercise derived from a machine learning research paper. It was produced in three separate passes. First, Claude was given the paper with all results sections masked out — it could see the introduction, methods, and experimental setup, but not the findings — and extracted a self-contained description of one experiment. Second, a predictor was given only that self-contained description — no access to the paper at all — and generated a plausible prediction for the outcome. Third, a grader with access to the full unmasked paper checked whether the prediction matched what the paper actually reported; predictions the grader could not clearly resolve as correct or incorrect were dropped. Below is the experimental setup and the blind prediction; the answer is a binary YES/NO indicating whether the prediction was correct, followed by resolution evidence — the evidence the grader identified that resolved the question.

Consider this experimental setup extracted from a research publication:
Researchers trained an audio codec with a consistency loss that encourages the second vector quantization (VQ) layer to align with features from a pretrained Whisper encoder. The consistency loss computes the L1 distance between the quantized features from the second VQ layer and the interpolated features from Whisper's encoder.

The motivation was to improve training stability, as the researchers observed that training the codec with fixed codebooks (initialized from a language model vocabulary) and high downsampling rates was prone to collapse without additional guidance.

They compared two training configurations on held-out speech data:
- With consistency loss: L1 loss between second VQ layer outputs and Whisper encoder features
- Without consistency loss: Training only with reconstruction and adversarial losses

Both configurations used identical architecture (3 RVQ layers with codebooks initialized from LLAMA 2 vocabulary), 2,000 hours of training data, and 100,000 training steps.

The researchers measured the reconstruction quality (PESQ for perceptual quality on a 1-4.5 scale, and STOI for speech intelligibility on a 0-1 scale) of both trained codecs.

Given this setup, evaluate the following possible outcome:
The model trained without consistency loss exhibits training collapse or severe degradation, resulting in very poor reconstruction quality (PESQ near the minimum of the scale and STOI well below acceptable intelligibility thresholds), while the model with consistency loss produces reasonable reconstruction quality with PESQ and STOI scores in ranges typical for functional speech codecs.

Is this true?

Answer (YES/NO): YES